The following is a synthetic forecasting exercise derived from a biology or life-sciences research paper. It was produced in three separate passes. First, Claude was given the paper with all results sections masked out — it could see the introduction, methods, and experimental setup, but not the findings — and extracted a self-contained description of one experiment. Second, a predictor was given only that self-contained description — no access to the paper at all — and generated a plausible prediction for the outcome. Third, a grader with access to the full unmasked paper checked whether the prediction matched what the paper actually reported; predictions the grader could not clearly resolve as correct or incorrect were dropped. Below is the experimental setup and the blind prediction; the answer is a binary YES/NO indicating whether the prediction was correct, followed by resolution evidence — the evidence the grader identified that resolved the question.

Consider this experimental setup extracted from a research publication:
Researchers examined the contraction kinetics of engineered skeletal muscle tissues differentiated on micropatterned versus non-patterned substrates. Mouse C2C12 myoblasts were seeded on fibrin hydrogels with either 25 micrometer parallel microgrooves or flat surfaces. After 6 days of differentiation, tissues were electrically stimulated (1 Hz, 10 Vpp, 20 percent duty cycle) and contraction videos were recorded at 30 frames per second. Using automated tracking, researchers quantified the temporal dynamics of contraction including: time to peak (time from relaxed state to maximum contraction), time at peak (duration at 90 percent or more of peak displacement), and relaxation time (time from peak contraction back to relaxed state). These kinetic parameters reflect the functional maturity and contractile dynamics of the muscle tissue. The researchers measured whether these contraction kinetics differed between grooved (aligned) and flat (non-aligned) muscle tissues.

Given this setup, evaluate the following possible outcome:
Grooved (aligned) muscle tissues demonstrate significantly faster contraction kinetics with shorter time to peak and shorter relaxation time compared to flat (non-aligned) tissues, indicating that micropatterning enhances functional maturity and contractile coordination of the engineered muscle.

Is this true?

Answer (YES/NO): NO